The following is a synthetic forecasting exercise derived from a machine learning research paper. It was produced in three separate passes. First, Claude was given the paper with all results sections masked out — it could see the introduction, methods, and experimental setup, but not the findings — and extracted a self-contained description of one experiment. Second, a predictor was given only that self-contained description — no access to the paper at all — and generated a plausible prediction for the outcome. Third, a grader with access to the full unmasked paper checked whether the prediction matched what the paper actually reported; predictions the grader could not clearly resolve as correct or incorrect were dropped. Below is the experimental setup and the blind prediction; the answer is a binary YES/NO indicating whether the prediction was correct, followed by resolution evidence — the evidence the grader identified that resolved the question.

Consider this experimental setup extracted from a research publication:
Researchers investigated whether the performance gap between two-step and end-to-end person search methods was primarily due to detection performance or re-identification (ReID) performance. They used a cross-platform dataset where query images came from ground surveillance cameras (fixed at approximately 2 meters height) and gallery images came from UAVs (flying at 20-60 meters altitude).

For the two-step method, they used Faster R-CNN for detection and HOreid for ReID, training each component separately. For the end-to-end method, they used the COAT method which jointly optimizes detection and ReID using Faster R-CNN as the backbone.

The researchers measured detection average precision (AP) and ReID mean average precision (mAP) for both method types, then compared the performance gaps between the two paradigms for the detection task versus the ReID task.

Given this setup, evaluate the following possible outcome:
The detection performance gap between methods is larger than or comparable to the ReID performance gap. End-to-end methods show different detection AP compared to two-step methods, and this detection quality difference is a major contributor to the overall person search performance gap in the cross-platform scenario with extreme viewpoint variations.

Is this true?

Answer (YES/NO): NO